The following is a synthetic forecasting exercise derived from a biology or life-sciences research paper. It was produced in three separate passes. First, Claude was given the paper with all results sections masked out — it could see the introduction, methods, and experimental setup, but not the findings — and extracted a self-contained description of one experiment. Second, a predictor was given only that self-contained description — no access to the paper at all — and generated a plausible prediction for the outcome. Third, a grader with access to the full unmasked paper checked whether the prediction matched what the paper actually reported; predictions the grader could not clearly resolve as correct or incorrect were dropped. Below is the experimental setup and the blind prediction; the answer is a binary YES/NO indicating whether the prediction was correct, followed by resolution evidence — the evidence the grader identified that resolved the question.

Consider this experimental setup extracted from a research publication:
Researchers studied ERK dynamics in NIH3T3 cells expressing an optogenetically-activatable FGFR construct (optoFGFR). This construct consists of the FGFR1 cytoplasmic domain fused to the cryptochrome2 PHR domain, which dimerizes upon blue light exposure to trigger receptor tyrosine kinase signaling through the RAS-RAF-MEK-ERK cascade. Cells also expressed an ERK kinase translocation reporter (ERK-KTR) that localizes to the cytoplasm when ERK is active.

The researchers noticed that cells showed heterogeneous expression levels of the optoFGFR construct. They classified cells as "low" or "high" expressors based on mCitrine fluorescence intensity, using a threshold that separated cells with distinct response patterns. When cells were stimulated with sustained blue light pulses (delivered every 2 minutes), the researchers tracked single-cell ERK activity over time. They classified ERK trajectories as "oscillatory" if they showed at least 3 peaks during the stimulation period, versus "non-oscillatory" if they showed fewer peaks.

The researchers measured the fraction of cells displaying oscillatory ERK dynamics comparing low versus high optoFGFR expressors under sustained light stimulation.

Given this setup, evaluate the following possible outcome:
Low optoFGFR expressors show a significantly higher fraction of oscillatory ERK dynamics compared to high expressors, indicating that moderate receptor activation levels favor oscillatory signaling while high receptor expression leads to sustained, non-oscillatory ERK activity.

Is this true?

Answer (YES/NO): YES